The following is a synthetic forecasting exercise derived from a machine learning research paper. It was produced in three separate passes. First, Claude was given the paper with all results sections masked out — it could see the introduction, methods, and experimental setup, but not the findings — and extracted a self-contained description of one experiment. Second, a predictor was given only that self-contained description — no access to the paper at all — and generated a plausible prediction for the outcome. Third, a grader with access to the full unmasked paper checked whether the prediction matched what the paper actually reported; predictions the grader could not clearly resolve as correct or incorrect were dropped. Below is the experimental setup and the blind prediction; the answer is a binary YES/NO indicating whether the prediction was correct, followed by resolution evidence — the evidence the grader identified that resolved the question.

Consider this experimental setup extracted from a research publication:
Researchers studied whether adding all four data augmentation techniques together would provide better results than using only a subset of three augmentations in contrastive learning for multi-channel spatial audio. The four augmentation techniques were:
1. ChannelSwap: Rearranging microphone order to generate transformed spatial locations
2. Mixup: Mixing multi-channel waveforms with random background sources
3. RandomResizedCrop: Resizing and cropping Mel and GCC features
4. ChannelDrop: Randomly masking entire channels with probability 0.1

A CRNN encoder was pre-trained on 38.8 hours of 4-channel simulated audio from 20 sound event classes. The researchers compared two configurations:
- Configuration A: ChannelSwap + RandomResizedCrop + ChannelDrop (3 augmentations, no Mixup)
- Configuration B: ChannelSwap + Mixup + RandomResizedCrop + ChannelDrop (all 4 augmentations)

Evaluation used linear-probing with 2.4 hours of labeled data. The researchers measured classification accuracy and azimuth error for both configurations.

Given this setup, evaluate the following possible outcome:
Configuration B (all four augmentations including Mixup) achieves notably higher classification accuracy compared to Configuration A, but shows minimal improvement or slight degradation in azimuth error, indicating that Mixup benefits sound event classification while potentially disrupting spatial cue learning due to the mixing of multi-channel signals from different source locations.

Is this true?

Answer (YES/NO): YES